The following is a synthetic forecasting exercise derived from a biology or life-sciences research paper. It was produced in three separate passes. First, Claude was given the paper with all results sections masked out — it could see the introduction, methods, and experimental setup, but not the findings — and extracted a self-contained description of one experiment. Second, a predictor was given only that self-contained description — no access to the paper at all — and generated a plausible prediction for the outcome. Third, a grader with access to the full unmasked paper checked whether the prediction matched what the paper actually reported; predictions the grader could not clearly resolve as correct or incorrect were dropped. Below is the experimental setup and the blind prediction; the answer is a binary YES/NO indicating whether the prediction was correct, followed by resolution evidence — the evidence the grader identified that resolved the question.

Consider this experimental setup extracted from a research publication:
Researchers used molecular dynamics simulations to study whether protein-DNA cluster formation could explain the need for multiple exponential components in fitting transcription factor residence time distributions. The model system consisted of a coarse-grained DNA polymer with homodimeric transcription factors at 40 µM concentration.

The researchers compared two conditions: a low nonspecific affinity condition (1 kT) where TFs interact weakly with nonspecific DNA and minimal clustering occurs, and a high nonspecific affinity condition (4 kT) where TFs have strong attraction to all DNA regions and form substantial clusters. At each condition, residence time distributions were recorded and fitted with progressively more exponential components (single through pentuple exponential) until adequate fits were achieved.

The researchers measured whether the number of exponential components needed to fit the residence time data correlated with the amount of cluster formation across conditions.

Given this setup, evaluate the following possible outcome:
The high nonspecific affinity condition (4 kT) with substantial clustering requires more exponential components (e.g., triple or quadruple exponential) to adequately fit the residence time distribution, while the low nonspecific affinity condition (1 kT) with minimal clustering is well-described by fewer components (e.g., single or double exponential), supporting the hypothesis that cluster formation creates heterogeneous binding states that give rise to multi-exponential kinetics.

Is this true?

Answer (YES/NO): YES